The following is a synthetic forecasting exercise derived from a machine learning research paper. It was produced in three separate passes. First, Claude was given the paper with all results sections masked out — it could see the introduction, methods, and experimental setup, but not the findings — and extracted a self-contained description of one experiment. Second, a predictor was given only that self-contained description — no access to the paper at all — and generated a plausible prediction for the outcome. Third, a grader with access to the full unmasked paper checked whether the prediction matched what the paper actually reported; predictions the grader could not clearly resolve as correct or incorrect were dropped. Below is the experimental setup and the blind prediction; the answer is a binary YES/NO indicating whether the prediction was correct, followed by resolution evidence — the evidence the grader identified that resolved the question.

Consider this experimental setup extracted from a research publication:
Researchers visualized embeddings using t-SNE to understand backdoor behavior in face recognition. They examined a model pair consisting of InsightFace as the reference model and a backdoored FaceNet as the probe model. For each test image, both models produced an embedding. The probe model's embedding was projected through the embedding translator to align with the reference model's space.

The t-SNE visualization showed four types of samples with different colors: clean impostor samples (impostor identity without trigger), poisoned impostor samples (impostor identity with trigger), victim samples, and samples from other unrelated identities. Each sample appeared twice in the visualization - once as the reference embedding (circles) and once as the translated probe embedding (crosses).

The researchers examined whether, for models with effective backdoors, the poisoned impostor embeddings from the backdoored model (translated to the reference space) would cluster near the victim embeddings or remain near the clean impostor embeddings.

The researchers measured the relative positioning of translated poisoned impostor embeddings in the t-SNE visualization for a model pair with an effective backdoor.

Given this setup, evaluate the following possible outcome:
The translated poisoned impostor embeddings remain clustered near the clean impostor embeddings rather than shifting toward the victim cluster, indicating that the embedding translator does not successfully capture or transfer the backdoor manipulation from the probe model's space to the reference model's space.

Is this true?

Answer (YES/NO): NO